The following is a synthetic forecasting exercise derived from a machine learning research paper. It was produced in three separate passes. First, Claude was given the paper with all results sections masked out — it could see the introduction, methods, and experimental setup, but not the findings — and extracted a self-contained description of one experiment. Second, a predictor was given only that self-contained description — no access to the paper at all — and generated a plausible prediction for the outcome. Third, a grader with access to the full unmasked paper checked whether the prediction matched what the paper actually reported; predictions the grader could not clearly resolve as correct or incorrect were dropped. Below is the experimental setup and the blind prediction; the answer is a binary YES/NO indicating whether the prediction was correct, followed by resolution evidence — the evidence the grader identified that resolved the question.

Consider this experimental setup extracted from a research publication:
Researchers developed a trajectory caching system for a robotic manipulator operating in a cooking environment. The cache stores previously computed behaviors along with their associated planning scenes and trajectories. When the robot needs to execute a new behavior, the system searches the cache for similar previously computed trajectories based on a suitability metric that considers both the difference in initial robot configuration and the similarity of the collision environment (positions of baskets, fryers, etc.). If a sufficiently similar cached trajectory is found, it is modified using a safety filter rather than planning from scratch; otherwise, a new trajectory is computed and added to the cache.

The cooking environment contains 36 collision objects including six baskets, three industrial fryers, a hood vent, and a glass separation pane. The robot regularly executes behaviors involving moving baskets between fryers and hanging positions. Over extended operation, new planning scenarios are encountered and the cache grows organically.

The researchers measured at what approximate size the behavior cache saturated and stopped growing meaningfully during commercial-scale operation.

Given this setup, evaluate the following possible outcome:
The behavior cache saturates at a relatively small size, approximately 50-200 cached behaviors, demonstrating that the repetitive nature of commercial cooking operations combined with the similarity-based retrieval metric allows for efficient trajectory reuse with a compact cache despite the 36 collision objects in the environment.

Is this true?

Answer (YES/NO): YES